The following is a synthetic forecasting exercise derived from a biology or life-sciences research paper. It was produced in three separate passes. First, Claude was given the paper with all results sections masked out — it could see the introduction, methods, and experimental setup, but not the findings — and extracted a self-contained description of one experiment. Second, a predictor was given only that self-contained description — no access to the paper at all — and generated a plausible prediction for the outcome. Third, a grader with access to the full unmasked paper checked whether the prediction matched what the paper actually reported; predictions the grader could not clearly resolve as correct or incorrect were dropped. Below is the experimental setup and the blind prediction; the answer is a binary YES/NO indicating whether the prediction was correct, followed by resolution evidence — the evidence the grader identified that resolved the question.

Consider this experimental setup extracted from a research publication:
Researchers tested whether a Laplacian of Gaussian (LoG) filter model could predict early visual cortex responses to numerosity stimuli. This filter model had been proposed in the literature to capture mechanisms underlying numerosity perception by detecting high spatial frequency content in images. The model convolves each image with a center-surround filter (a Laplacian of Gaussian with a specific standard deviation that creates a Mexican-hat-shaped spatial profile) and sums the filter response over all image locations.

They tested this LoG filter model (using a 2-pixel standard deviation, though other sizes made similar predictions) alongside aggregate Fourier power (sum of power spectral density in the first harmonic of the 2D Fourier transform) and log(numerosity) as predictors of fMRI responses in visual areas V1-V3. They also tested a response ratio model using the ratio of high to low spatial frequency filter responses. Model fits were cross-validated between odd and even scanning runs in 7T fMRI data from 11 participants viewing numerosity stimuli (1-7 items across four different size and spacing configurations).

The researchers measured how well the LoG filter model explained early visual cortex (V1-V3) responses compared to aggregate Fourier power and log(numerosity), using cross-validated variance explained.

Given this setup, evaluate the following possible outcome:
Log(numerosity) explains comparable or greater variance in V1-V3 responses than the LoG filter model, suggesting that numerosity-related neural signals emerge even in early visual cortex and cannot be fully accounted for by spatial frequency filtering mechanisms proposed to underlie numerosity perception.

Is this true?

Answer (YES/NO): NO